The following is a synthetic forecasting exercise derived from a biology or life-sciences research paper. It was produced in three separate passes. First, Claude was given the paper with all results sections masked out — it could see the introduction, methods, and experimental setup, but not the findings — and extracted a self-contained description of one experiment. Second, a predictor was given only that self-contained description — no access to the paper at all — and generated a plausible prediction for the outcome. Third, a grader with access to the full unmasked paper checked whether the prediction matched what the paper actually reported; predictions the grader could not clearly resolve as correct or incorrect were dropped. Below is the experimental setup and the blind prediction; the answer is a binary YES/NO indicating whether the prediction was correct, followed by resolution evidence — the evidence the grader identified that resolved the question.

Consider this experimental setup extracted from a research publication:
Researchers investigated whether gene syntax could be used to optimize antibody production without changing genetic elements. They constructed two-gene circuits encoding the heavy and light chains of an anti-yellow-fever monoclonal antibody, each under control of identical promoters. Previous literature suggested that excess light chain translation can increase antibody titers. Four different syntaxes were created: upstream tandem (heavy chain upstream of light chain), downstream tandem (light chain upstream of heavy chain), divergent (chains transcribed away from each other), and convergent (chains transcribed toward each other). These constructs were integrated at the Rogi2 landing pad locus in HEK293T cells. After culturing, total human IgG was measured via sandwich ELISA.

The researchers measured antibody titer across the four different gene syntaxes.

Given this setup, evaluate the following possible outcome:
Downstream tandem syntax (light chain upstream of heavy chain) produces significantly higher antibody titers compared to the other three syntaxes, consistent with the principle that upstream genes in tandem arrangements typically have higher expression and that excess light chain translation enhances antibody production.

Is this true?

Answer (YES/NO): NO